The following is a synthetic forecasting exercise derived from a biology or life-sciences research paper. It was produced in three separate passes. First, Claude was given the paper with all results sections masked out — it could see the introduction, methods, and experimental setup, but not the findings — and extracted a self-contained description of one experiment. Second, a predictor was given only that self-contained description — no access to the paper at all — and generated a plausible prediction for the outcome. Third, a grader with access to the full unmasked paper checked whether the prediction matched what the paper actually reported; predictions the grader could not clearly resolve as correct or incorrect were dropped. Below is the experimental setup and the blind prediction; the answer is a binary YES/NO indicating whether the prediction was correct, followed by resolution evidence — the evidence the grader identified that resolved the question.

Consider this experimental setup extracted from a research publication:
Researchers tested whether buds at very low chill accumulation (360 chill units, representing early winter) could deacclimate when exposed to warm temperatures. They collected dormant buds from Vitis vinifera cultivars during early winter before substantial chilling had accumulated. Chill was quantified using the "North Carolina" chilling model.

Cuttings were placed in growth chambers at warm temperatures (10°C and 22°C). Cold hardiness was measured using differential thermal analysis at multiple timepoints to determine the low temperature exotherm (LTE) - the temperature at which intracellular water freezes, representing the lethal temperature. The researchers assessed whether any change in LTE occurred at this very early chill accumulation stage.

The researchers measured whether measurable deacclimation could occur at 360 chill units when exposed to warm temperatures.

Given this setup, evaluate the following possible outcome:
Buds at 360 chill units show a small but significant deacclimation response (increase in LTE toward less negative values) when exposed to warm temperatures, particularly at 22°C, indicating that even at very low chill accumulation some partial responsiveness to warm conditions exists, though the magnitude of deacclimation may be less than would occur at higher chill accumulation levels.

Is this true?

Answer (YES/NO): NO